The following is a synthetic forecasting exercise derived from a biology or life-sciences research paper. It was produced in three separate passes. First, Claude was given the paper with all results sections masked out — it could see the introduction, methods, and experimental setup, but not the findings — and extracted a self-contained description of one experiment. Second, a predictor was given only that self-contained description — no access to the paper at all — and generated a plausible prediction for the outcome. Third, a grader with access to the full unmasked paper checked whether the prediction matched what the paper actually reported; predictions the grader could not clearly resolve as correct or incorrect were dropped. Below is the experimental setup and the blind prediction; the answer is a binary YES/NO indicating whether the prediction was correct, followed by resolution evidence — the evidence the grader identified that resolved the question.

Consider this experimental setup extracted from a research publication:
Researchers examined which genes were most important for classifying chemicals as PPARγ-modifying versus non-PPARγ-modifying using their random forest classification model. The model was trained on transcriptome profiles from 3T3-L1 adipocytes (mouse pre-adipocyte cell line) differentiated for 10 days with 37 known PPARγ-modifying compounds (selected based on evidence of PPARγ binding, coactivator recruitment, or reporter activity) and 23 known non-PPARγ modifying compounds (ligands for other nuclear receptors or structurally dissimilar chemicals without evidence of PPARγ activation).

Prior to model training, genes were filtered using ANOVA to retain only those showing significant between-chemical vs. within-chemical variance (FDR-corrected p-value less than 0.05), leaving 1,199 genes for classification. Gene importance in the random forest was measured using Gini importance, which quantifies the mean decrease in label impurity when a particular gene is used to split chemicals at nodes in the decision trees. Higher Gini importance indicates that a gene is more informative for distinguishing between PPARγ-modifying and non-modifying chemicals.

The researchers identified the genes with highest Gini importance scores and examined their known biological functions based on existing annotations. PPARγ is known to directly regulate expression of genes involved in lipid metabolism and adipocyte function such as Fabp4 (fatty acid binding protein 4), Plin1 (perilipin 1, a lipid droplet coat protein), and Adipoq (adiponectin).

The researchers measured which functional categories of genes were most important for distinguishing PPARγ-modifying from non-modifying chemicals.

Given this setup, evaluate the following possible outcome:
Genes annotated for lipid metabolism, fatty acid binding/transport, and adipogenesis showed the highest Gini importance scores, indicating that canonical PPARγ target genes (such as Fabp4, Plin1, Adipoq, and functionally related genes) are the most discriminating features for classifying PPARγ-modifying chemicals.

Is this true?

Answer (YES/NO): NO